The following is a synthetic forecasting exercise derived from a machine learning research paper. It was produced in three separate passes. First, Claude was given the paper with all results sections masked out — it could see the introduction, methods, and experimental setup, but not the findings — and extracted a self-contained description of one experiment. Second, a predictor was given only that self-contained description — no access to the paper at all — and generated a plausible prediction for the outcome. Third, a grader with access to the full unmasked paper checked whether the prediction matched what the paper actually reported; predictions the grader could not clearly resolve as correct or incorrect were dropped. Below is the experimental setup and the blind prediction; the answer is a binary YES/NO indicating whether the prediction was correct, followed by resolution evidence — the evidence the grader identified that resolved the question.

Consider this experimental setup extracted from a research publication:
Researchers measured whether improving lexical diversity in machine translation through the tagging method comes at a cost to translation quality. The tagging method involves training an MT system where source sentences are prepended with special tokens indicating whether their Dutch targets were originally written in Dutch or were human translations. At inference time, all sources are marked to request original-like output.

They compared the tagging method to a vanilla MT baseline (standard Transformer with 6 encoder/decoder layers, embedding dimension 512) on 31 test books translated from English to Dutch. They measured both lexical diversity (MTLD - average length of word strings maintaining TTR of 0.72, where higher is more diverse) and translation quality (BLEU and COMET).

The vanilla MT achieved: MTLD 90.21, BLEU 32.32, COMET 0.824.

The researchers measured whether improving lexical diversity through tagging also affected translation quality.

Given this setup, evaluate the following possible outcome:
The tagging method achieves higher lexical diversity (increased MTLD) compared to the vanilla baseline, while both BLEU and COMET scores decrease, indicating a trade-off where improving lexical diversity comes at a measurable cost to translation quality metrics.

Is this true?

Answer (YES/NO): YES